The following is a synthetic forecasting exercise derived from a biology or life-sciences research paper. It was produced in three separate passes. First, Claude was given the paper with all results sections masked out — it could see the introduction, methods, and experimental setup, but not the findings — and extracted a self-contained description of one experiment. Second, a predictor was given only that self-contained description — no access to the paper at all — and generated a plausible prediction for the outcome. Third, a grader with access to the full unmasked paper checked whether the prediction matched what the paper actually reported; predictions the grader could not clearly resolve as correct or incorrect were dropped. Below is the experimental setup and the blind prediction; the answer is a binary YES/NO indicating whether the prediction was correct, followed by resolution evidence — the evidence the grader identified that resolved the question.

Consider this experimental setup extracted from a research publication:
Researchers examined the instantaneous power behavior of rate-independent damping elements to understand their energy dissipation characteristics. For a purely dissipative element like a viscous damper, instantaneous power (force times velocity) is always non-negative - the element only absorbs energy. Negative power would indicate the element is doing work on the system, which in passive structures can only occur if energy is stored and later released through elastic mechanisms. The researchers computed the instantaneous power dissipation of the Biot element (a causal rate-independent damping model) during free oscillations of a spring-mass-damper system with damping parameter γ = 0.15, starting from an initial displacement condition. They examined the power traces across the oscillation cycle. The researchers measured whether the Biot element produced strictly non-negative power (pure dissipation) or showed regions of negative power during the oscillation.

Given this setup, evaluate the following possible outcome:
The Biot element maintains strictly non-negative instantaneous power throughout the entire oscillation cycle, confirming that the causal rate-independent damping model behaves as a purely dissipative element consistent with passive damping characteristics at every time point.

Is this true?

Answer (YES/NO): NO